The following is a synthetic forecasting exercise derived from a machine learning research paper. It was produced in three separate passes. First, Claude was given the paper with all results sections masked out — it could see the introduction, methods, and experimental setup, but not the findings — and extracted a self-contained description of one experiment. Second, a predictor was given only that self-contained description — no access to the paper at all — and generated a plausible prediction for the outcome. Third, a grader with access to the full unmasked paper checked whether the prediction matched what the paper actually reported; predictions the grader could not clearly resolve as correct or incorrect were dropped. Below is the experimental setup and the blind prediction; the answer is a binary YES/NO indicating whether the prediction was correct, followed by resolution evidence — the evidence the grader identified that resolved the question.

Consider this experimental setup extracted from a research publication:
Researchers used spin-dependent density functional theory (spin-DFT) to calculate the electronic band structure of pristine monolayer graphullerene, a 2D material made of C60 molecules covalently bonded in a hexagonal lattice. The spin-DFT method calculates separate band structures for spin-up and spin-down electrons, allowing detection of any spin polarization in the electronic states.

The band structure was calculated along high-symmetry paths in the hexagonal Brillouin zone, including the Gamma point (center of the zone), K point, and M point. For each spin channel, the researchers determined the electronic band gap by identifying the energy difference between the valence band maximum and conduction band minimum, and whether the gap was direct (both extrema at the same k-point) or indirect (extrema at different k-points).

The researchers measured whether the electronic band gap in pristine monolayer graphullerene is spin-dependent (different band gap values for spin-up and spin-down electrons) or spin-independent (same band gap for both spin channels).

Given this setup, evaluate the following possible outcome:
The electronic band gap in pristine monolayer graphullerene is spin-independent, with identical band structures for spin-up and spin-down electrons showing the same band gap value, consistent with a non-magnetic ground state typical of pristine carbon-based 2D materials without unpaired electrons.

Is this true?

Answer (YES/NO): YES